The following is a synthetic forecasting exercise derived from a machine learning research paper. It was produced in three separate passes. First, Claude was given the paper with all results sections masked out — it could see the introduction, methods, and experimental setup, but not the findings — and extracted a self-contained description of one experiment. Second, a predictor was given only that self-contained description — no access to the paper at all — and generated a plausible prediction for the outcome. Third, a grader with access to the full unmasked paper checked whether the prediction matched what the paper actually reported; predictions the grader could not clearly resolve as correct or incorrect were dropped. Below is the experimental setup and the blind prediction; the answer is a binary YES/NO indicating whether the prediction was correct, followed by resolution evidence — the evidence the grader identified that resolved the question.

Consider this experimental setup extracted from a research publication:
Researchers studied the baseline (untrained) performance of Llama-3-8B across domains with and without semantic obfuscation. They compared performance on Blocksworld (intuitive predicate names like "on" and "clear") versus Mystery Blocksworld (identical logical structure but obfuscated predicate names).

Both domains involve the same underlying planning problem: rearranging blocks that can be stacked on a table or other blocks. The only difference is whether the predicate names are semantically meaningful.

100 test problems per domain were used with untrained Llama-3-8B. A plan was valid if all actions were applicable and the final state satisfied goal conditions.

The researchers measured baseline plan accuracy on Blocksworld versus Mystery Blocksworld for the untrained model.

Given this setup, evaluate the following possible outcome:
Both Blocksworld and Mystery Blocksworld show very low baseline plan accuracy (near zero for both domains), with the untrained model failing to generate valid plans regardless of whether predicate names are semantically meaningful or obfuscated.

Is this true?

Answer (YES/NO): NO